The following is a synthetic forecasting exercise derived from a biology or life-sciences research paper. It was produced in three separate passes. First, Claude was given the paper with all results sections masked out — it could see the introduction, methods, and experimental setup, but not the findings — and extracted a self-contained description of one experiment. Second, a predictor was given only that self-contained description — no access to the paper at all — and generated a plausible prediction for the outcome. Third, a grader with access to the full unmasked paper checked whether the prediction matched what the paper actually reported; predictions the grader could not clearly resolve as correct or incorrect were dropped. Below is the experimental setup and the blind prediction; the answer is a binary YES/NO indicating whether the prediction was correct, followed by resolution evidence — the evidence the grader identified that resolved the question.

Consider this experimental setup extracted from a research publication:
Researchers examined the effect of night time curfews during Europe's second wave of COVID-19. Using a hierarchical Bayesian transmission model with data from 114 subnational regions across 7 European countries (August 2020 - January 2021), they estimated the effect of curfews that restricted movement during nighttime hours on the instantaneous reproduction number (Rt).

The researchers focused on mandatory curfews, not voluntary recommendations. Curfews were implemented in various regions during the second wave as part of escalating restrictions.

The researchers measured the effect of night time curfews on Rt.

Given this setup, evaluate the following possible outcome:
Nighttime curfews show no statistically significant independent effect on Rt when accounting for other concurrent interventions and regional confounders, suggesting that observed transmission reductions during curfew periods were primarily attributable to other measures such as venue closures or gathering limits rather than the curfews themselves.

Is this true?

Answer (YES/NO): NO